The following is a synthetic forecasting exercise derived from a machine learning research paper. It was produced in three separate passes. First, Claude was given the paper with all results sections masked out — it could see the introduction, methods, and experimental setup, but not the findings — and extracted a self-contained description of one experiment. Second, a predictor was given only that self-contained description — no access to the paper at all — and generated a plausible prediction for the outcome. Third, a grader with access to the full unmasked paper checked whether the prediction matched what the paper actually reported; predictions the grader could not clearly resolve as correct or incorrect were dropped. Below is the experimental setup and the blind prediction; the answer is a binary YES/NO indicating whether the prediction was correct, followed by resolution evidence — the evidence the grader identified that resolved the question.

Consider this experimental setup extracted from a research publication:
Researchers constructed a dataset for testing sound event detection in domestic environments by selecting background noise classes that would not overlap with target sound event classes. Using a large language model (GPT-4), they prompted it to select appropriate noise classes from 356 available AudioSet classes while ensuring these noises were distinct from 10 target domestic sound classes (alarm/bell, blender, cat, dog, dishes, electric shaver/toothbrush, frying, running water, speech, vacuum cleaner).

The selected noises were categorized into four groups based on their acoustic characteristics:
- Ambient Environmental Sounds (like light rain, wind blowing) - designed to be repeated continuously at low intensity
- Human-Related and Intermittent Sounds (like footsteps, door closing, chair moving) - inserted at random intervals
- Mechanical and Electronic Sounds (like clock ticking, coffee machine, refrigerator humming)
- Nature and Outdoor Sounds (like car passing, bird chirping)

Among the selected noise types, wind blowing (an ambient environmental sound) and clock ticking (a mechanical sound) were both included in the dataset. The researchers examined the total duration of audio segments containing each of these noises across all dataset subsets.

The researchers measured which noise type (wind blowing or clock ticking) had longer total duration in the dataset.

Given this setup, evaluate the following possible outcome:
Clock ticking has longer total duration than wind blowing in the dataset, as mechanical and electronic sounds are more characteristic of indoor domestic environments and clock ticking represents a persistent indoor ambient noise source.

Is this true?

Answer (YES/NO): NO